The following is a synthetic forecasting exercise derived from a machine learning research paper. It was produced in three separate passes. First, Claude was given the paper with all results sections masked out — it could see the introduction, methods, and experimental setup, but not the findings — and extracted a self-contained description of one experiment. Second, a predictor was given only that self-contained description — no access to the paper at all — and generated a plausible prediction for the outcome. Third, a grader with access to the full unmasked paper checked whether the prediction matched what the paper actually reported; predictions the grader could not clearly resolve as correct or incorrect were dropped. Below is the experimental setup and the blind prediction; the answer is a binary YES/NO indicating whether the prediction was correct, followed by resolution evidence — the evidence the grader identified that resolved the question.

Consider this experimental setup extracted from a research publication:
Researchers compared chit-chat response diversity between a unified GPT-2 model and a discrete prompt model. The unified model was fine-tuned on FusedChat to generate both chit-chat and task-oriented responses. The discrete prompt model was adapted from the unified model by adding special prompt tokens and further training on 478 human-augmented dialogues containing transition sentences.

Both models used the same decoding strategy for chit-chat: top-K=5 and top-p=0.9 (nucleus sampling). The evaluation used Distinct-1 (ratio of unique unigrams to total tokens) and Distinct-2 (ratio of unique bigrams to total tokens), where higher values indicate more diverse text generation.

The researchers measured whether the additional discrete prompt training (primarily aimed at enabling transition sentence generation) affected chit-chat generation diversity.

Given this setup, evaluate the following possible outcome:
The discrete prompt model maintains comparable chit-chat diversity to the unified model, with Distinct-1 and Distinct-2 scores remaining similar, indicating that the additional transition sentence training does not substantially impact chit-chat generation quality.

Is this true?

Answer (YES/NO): NO